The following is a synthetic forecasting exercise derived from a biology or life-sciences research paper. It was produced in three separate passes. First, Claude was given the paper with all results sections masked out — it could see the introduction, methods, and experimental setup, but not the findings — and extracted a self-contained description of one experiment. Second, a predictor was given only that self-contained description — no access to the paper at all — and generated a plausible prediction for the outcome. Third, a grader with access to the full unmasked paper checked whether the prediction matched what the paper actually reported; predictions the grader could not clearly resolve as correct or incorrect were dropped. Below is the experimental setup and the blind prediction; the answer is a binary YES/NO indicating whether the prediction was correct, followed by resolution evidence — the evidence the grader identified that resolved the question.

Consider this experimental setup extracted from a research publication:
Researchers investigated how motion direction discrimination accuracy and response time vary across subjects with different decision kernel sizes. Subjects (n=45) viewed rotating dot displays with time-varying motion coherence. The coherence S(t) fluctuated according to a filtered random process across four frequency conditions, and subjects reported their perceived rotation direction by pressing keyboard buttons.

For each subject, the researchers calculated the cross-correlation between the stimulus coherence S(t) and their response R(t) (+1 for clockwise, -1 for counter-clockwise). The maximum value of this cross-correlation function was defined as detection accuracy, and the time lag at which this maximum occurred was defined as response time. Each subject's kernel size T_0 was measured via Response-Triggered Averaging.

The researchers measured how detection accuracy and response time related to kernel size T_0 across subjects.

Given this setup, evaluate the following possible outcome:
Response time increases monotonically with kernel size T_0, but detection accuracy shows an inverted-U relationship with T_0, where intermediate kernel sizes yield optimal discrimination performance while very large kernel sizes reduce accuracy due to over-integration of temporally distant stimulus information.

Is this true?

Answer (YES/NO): NO